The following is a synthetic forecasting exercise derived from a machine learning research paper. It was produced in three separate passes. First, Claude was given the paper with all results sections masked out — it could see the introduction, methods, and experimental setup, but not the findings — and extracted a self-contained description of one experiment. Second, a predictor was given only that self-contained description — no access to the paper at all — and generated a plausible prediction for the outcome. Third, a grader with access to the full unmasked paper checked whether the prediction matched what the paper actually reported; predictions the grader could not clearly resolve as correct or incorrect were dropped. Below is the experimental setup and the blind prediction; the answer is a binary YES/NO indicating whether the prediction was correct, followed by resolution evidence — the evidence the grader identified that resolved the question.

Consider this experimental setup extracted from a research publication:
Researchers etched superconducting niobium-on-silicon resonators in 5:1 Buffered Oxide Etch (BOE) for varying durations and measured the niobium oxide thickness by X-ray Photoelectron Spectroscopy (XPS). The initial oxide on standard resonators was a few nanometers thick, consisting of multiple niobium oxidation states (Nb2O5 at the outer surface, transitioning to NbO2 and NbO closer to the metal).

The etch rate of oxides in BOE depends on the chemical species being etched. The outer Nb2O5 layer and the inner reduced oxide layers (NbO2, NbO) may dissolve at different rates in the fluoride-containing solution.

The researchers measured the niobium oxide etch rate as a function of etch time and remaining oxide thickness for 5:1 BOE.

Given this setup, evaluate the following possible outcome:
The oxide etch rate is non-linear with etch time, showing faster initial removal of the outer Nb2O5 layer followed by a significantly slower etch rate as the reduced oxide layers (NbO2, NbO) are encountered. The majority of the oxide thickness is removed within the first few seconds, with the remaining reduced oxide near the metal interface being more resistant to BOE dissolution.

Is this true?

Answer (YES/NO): NO